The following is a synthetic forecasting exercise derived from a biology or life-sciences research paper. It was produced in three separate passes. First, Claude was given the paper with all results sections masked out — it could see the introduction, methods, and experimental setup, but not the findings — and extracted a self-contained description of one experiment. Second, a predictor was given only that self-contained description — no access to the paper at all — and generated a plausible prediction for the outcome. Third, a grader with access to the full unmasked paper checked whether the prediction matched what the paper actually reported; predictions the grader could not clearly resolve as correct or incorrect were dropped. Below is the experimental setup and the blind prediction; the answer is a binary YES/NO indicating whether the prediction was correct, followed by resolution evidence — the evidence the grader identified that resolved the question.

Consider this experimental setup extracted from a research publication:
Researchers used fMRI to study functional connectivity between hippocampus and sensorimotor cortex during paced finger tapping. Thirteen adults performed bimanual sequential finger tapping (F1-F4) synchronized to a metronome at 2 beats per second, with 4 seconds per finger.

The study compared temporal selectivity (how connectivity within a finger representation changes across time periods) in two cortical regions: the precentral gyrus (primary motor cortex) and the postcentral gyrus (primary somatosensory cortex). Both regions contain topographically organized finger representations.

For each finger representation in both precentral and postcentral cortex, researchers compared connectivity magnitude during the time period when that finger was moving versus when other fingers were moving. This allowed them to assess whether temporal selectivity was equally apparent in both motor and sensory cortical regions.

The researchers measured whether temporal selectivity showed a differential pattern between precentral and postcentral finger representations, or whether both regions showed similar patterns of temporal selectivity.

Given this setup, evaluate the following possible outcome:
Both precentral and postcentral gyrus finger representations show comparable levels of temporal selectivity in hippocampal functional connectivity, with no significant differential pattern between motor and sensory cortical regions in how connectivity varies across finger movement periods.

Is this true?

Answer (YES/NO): YES